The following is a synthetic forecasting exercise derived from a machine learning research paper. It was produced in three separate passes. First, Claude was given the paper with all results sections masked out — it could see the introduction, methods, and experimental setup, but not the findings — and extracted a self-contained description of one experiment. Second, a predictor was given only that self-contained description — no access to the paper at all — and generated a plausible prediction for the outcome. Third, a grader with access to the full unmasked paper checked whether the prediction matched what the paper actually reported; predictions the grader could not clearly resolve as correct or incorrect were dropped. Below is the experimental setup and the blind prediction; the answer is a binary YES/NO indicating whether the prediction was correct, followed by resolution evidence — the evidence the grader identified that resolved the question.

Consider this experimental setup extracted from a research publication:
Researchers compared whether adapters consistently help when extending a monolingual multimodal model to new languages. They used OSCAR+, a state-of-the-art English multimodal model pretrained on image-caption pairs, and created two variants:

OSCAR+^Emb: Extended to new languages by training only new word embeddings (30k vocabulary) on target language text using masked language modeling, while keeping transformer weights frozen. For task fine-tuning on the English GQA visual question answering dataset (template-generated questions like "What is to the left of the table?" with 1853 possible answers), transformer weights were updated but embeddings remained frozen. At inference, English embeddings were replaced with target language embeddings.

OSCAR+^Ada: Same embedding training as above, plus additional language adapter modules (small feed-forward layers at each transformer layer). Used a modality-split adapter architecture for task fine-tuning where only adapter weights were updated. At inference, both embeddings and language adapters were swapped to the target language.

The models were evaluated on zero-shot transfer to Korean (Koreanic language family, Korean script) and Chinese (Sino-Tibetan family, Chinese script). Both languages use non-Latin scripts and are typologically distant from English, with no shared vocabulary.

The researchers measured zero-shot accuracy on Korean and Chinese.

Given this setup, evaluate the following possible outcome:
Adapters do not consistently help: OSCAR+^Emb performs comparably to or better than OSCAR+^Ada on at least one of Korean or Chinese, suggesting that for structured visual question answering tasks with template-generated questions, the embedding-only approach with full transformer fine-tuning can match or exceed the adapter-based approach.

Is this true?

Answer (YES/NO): YES